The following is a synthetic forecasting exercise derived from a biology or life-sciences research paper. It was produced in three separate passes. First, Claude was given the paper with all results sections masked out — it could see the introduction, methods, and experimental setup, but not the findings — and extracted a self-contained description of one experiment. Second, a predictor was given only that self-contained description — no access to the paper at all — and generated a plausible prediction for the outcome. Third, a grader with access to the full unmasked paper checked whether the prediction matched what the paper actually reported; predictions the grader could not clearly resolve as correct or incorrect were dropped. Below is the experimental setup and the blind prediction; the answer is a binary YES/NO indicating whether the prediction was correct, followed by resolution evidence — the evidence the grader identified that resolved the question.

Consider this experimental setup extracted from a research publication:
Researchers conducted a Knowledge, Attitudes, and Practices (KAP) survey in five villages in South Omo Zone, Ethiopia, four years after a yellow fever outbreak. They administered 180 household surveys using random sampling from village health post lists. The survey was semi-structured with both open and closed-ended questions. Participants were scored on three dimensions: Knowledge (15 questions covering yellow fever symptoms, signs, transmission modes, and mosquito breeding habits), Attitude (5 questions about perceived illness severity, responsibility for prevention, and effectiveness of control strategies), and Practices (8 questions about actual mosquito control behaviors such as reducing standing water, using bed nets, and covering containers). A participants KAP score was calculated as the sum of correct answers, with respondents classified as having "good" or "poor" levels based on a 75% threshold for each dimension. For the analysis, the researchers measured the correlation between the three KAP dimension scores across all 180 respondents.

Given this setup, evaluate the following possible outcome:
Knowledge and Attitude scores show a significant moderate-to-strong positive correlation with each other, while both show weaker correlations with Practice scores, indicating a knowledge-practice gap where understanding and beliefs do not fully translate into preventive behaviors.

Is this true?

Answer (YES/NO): NO